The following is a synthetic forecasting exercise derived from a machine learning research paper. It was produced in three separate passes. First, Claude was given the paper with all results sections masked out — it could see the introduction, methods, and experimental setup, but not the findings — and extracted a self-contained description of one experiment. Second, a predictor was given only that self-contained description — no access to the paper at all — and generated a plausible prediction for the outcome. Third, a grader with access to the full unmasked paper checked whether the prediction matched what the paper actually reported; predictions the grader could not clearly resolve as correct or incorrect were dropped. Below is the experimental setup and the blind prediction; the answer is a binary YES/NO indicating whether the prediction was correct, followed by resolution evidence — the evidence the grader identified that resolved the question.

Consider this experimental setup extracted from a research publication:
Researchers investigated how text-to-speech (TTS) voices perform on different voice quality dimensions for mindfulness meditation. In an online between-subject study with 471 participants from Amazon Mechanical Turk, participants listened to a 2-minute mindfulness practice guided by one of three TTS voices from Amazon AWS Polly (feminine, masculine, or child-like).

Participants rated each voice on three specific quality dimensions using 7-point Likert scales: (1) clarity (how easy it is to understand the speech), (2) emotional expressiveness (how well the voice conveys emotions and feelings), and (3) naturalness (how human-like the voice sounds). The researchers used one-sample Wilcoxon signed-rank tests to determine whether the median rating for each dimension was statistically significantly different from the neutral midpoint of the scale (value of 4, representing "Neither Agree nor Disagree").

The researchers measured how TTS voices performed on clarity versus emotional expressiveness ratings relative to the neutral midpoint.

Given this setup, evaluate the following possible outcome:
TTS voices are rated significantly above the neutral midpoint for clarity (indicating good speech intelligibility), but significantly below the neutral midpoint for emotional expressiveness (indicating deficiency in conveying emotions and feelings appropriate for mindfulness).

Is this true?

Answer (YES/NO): YES